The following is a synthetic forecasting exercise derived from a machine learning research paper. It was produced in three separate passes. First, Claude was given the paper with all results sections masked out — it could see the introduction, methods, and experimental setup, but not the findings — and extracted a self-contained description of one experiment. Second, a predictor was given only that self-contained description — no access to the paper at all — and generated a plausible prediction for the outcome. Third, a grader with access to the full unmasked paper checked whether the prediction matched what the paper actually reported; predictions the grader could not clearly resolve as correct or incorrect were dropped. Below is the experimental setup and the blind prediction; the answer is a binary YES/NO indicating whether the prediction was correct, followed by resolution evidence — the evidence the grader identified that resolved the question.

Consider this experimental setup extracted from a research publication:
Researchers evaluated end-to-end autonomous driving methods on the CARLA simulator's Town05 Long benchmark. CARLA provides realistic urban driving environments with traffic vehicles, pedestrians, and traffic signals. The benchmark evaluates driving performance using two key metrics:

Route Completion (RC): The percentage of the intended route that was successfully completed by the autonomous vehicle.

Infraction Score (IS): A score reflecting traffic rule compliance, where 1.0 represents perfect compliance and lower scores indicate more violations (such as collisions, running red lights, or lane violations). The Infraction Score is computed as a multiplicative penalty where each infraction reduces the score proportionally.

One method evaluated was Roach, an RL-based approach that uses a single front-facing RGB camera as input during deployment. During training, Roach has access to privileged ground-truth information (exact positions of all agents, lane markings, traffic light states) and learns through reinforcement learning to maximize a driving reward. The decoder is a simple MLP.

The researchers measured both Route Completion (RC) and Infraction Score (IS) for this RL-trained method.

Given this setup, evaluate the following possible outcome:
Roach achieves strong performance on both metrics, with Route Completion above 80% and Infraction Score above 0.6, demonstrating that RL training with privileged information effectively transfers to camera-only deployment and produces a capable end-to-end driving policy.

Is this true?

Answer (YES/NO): NO